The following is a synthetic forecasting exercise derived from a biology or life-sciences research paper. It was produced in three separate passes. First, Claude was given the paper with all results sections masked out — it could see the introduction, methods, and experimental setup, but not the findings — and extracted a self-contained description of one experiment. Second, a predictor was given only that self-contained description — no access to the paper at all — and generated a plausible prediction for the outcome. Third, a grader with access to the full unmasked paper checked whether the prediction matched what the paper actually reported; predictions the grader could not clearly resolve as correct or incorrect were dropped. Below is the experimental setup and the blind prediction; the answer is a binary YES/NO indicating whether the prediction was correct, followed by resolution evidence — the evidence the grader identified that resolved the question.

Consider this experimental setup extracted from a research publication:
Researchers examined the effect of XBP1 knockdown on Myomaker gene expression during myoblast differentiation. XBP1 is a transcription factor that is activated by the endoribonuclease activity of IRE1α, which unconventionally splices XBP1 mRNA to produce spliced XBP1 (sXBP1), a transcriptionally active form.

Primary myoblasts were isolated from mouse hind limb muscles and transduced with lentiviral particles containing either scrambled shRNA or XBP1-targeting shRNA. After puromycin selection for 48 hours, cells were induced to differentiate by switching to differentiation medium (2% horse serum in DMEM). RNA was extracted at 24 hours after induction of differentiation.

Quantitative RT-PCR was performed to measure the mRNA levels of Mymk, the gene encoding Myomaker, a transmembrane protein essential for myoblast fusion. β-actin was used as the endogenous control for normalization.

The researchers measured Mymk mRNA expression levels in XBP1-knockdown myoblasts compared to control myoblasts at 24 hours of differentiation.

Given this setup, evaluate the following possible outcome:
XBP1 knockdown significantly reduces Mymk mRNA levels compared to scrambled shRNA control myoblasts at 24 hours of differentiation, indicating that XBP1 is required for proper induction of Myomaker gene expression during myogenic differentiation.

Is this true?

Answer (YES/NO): YES